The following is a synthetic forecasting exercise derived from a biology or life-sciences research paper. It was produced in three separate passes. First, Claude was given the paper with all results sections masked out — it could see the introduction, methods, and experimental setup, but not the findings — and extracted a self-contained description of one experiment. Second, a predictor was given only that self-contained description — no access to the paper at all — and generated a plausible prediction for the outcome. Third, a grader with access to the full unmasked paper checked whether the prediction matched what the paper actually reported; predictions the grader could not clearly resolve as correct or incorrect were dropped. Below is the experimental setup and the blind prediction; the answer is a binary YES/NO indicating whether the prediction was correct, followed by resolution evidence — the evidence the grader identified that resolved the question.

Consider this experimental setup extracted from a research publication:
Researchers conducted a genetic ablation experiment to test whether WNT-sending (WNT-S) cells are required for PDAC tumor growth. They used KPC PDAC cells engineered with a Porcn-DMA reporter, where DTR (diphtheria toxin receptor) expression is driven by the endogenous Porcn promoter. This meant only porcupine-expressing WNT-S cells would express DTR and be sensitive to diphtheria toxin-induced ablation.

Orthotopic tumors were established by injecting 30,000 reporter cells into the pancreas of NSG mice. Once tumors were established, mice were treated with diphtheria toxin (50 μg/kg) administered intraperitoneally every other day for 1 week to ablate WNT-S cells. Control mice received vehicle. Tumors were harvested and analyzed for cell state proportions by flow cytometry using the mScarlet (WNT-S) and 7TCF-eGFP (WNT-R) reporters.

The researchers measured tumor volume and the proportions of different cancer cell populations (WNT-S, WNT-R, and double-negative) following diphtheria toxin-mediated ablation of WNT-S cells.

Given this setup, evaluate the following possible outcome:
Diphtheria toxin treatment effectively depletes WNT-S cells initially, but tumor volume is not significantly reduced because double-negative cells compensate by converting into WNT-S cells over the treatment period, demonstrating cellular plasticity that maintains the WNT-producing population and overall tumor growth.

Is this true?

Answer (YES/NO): NO